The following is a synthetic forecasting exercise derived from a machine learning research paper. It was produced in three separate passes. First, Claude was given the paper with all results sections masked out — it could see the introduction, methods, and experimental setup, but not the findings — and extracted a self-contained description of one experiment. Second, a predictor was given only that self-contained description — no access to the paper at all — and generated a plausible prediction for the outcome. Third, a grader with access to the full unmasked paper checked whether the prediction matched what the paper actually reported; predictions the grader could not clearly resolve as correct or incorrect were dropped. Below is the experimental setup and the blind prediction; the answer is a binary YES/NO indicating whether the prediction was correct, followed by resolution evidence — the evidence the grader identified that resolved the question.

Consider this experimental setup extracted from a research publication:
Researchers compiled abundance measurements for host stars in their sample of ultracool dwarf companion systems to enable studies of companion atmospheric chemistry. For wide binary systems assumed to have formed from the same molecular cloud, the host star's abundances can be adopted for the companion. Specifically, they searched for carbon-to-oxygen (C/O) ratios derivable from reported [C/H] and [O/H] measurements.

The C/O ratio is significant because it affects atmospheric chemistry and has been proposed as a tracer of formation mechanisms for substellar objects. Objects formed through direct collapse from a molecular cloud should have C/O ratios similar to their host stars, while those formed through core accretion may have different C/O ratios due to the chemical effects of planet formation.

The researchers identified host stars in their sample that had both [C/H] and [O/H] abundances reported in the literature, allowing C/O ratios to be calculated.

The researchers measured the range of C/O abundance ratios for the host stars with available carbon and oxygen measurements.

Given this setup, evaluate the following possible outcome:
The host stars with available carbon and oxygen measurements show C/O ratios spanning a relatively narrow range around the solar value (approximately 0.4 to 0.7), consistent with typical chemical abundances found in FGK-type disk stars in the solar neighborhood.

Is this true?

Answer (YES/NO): NO